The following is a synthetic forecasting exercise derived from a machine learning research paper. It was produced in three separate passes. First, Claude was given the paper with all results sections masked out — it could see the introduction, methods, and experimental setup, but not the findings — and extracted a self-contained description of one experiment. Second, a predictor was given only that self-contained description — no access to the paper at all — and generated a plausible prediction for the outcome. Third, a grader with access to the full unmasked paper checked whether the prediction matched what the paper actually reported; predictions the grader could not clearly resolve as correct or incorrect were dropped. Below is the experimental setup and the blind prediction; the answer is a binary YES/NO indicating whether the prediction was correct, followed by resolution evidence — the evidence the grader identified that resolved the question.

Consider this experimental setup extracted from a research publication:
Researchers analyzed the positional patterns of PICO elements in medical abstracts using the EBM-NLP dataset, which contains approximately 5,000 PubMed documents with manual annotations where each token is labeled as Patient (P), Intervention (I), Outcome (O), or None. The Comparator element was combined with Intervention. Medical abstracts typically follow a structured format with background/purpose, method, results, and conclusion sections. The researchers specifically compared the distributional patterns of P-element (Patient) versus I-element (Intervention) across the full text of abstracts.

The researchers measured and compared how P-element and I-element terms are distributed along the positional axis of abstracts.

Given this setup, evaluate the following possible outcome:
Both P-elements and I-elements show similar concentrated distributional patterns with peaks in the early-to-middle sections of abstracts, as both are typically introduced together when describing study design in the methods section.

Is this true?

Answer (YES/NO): NO